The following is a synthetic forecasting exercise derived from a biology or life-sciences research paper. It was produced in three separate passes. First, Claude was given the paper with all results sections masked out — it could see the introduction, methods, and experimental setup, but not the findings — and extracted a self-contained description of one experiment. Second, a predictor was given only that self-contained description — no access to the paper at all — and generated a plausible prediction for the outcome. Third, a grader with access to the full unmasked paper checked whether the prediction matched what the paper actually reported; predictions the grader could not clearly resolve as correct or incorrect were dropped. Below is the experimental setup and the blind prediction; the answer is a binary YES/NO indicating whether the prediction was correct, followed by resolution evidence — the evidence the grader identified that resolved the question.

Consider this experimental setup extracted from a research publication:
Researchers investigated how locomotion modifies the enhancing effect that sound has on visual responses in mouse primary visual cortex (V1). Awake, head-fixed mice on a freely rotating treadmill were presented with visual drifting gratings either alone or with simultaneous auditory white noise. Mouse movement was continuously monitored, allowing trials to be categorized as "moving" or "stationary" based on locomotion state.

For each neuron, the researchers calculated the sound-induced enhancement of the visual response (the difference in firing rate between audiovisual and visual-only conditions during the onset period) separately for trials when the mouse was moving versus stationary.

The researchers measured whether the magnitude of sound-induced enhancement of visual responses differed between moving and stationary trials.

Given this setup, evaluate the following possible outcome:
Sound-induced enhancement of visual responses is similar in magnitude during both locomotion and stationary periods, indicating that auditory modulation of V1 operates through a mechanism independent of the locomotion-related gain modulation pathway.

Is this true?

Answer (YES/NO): NO